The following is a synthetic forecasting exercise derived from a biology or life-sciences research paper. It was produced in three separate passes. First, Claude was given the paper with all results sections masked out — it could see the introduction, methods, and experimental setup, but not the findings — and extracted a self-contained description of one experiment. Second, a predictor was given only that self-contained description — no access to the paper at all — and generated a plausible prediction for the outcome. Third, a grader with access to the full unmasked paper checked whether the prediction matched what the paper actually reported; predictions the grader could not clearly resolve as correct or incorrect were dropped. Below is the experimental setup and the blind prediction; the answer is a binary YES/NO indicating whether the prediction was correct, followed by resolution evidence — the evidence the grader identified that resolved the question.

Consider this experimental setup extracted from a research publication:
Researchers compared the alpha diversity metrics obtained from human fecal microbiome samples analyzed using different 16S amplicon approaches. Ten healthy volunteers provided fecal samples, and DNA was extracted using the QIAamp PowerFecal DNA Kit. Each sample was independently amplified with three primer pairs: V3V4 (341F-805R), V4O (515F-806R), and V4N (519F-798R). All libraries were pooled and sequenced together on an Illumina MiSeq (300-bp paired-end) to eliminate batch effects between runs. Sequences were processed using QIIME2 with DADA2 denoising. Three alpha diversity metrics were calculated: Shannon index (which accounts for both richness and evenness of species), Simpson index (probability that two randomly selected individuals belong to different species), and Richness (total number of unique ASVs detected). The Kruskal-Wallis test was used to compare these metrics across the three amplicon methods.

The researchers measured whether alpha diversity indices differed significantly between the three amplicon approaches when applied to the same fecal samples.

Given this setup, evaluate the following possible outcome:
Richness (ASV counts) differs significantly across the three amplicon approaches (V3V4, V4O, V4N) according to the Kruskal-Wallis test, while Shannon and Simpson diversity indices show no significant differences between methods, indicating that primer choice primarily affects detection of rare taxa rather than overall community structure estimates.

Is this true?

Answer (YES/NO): NO